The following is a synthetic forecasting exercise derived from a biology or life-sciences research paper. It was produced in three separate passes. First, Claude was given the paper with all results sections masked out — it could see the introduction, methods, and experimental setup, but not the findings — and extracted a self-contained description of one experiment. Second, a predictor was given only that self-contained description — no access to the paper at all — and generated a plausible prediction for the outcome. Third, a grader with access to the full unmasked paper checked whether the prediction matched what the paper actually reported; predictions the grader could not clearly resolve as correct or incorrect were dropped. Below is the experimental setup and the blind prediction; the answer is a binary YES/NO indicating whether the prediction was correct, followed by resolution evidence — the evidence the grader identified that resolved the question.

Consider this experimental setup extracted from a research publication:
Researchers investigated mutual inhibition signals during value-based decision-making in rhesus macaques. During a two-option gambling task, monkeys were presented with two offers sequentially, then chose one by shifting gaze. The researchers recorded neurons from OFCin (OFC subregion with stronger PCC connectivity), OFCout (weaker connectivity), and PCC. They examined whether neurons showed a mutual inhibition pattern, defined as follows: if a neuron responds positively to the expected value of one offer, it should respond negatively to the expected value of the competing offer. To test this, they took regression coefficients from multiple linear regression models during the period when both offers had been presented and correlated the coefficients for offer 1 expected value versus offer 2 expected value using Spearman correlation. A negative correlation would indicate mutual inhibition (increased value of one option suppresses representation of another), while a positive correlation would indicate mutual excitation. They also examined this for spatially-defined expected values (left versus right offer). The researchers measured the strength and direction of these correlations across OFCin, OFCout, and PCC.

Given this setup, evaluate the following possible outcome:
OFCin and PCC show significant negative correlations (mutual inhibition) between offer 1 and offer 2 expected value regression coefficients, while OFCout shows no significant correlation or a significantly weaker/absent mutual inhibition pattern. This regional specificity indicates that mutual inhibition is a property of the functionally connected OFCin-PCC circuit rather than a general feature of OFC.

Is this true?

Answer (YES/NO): NO